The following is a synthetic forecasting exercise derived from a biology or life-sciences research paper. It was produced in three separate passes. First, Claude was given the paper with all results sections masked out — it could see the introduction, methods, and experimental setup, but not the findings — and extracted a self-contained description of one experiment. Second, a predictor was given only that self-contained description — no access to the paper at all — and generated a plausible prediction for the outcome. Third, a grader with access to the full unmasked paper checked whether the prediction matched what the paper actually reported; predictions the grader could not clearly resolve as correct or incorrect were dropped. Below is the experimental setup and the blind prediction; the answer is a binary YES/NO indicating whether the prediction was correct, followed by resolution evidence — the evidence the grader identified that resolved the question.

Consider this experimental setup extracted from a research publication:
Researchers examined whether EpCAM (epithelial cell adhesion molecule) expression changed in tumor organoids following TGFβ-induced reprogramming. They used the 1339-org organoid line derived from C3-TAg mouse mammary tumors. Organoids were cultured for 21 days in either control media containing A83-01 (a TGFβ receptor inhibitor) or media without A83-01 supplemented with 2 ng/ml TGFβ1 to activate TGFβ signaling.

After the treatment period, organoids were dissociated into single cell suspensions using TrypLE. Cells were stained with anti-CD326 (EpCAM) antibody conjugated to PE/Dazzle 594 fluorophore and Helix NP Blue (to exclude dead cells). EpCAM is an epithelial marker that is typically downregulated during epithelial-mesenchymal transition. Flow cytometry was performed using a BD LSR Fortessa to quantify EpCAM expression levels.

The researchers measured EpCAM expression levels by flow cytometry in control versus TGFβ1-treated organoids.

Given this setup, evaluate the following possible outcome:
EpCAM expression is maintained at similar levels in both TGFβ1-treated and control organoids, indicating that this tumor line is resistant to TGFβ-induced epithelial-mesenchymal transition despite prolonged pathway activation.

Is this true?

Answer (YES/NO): NO